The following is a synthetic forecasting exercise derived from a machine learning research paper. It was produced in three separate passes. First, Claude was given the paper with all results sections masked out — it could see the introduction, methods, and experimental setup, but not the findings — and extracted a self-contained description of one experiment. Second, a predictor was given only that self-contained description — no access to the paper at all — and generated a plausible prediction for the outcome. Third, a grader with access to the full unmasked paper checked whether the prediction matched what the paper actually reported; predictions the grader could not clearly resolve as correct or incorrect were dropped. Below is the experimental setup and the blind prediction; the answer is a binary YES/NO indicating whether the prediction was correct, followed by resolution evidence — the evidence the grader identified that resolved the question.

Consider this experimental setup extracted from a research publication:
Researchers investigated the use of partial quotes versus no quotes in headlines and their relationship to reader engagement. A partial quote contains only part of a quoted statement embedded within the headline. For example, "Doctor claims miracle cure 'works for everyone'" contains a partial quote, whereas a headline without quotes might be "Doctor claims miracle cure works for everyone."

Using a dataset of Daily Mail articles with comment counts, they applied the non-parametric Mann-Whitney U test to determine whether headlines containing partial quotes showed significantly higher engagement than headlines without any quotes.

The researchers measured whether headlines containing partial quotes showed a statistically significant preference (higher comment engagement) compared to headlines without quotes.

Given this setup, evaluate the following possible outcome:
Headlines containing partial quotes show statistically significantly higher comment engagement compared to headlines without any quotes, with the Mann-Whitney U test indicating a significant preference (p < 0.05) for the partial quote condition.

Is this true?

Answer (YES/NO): NO